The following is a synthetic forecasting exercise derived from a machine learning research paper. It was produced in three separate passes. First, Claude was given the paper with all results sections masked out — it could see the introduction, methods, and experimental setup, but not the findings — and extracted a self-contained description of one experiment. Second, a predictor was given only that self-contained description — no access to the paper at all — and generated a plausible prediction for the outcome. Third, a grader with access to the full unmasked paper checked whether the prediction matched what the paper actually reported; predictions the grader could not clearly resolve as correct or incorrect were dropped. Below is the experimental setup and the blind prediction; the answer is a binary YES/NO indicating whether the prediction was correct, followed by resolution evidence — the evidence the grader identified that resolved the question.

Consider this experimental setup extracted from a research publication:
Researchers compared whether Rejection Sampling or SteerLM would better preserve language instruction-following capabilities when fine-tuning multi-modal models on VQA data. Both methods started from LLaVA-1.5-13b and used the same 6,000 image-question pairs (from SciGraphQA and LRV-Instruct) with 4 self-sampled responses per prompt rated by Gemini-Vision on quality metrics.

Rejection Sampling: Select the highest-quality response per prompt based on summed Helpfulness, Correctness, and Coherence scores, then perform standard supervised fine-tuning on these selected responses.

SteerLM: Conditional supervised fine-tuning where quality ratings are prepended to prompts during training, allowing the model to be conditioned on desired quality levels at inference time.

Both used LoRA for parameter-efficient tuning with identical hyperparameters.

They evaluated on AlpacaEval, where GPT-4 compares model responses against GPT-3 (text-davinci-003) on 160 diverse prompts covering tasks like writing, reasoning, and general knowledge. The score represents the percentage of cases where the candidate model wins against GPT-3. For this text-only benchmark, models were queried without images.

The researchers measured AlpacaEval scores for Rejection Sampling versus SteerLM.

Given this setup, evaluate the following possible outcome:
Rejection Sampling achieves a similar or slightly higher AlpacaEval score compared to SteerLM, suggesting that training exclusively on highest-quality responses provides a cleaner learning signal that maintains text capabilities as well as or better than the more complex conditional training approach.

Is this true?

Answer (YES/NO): YES